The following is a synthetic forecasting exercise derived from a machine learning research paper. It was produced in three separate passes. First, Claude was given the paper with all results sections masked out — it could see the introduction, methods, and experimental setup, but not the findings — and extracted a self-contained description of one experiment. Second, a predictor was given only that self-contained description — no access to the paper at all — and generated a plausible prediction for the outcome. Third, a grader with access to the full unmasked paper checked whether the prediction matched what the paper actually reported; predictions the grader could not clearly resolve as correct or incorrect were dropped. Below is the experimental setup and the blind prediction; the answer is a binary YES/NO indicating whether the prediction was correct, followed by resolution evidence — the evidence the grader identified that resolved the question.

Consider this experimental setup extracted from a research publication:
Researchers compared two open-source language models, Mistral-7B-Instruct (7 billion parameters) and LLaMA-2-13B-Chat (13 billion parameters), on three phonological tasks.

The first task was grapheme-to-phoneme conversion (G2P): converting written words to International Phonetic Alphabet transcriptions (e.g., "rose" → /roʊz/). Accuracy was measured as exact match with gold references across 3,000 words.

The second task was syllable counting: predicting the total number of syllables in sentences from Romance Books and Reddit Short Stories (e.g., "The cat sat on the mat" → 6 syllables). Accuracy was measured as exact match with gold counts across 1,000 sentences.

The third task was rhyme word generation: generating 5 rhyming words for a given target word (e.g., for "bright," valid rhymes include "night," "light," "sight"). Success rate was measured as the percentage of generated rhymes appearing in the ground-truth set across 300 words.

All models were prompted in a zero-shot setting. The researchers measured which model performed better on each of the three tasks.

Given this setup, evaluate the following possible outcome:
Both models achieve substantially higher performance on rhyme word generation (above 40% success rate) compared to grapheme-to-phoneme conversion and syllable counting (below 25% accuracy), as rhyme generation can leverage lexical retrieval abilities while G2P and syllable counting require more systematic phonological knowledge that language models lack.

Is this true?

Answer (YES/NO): NO